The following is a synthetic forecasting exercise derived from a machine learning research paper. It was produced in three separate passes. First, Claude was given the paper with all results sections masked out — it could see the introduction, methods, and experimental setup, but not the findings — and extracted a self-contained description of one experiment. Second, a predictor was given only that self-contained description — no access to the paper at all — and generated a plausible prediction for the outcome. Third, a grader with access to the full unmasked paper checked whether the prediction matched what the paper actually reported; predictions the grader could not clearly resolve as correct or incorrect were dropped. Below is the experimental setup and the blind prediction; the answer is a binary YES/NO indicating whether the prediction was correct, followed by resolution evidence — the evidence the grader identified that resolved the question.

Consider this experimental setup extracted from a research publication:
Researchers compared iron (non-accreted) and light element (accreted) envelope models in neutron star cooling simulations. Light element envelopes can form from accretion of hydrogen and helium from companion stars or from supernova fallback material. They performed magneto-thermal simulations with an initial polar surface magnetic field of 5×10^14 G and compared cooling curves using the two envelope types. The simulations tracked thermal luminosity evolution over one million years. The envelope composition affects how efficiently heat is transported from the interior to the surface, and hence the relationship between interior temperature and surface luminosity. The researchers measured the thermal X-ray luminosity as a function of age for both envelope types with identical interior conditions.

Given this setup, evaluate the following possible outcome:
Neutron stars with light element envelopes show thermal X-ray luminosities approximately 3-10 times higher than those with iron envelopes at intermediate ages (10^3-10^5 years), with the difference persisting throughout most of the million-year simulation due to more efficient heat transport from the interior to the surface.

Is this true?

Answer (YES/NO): NO